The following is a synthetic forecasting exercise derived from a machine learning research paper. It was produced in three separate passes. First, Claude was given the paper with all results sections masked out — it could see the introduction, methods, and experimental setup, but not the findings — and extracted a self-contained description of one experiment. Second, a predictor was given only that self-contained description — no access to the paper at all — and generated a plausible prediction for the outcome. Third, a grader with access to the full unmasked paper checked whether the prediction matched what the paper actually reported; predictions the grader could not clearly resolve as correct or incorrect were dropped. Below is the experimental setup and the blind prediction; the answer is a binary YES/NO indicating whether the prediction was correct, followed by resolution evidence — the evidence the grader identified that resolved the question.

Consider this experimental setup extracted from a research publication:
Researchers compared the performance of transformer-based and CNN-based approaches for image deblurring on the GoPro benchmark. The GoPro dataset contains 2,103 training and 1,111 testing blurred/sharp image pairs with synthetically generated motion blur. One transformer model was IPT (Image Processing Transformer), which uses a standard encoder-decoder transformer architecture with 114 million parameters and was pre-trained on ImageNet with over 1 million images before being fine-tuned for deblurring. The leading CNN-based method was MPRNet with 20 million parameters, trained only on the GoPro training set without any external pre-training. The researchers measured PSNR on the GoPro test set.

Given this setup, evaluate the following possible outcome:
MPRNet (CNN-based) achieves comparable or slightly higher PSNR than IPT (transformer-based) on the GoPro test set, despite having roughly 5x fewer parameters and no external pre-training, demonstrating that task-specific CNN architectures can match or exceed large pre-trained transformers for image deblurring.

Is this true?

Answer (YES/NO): YES